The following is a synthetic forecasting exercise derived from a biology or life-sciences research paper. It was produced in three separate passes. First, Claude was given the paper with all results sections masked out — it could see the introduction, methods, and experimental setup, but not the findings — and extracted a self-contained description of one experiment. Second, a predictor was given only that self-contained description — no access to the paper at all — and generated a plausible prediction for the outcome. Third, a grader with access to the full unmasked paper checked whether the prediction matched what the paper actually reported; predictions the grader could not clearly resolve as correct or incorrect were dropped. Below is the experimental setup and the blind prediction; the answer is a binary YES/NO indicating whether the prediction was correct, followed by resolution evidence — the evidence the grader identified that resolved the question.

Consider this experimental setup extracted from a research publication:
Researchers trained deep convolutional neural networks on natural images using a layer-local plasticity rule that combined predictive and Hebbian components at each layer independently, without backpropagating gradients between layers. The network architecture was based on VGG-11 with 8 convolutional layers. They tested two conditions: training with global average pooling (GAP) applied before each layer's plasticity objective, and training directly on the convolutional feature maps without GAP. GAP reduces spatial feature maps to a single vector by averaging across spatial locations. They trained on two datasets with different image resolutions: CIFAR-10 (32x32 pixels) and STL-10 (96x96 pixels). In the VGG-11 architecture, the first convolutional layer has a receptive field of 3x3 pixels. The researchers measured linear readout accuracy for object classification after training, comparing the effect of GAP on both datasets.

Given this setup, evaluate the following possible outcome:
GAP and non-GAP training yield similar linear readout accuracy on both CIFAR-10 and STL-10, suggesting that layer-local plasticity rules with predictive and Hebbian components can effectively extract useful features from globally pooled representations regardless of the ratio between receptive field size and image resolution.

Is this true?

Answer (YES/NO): NO